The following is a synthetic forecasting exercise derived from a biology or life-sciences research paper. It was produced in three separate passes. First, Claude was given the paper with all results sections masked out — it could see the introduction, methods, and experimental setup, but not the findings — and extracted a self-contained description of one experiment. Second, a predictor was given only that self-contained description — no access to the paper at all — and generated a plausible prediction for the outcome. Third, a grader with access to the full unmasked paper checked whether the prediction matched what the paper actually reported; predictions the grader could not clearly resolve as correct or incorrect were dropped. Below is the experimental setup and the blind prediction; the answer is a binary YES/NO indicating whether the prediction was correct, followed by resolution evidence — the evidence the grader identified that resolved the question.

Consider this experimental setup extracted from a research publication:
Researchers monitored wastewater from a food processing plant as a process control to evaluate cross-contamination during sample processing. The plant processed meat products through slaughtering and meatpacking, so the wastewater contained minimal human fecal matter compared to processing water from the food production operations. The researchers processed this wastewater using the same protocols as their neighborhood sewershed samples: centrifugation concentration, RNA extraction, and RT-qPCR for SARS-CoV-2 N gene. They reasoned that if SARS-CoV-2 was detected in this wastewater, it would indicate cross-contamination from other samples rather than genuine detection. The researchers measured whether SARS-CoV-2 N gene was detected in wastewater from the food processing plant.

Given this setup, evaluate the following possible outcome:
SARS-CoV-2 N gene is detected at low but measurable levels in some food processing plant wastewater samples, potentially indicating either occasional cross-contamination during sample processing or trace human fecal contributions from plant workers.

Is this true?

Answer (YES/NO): NO